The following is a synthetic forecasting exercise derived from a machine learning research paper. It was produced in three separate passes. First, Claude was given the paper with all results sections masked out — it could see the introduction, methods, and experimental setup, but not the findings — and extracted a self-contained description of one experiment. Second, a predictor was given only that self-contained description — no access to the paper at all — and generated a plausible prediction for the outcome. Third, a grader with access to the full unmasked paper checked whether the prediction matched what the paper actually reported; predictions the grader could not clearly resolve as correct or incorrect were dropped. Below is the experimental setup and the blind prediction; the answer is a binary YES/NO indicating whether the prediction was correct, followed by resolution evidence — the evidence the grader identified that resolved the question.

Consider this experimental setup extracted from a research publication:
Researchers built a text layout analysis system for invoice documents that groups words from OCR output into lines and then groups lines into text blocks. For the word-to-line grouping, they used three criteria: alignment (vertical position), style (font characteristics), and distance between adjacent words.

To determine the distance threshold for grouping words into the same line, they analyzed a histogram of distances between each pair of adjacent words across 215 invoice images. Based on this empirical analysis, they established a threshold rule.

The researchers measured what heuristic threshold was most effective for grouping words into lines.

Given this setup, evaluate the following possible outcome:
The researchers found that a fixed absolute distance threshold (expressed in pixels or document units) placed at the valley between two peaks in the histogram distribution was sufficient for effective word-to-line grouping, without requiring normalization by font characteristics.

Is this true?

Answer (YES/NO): NO